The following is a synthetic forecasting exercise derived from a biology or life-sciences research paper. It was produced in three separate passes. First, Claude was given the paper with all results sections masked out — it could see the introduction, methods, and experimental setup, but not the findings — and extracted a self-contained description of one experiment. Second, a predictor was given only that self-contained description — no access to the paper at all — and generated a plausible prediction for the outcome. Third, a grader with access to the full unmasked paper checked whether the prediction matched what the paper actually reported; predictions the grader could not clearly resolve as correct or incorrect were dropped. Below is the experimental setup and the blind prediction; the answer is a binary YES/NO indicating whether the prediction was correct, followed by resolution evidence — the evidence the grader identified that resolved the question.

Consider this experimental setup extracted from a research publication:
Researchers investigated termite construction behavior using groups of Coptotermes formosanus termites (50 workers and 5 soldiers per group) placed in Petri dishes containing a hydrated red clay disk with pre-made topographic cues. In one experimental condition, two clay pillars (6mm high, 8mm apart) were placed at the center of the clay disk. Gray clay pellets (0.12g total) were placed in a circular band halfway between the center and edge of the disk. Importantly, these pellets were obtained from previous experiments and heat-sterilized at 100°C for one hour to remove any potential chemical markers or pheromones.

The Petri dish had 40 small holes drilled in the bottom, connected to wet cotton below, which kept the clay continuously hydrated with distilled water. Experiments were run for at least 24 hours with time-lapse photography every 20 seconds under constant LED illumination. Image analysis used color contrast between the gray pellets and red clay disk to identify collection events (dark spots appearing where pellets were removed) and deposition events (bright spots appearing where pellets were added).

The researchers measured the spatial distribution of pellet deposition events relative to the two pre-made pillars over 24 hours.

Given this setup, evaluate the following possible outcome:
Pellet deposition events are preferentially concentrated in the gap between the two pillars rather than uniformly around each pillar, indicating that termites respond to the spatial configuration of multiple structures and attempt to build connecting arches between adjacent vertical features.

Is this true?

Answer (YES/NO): NO